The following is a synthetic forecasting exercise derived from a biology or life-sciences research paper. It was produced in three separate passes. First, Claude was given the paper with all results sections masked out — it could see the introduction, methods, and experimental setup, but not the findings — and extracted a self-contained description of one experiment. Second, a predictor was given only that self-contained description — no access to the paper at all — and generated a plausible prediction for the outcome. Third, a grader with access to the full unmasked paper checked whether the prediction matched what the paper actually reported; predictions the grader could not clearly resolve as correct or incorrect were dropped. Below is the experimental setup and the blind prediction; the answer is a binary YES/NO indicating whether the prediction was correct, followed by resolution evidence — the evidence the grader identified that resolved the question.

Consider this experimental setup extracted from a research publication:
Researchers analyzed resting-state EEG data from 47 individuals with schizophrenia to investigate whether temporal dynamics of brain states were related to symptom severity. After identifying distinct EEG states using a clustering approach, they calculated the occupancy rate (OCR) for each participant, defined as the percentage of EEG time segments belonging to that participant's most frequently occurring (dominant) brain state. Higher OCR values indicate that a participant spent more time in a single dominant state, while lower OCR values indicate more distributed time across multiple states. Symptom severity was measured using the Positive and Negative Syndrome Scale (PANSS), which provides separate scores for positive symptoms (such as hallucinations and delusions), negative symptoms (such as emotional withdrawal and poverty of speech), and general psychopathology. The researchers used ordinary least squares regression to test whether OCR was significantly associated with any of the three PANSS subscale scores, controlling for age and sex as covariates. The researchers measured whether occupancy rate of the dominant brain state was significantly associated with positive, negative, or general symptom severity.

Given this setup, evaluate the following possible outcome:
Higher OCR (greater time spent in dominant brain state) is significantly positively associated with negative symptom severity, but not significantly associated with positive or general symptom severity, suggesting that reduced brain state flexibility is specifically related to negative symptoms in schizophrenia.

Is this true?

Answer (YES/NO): NO